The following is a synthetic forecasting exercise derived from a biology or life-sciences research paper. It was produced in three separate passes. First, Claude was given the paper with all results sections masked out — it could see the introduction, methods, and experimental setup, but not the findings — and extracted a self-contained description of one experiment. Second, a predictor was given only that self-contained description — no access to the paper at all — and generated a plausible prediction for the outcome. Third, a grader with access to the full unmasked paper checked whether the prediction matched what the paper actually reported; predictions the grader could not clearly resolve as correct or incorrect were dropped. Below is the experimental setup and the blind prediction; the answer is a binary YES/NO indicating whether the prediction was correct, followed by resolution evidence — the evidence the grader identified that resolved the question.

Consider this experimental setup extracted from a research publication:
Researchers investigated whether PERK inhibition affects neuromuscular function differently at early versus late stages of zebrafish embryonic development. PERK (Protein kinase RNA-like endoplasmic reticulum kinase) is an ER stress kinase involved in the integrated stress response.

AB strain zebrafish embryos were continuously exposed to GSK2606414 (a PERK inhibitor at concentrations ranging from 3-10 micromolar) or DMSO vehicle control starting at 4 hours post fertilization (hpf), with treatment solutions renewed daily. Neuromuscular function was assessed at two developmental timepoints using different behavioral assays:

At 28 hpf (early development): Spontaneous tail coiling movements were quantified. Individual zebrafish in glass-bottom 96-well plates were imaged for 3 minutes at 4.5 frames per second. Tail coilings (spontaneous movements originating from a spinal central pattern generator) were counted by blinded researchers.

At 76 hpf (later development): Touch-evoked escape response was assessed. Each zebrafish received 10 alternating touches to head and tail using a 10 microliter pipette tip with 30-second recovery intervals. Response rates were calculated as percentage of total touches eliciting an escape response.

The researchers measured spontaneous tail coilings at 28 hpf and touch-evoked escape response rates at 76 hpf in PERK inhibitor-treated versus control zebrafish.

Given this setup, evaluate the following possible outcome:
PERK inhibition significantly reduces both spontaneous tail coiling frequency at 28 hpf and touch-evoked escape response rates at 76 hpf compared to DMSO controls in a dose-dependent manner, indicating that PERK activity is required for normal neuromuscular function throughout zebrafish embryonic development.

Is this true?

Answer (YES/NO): NO